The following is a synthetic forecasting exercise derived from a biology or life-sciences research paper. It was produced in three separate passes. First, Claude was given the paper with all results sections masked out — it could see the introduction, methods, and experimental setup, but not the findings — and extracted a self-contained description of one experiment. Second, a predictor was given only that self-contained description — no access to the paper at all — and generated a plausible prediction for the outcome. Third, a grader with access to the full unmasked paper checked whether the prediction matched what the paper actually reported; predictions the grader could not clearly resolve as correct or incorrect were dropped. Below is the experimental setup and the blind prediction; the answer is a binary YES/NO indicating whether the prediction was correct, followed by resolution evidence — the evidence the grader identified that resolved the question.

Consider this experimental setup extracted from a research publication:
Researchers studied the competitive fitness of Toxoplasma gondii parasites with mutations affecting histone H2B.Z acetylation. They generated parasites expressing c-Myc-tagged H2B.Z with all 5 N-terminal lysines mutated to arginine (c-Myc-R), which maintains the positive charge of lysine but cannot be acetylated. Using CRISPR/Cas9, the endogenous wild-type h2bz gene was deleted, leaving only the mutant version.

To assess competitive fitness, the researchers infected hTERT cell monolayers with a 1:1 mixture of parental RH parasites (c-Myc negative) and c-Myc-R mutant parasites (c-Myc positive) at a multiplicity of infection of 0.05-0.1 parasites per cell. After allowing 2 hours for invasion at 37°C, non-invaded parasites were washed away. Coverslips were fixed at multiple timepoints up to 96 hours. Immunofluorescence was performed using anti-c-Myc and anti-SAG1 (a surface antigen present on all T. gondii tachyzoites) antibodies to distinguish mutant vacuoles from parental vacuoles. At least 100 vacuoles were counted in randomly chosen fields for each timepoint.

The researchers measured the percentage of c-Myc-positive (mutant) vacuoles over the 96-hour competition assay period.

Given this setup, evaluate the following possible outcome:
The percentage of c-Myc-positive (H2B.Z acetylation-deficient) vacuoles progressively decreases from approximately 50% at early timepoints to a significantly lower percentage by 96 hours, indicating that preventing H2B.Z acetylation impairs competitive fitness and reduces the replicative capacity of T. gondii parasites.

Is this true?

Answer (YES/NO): YES